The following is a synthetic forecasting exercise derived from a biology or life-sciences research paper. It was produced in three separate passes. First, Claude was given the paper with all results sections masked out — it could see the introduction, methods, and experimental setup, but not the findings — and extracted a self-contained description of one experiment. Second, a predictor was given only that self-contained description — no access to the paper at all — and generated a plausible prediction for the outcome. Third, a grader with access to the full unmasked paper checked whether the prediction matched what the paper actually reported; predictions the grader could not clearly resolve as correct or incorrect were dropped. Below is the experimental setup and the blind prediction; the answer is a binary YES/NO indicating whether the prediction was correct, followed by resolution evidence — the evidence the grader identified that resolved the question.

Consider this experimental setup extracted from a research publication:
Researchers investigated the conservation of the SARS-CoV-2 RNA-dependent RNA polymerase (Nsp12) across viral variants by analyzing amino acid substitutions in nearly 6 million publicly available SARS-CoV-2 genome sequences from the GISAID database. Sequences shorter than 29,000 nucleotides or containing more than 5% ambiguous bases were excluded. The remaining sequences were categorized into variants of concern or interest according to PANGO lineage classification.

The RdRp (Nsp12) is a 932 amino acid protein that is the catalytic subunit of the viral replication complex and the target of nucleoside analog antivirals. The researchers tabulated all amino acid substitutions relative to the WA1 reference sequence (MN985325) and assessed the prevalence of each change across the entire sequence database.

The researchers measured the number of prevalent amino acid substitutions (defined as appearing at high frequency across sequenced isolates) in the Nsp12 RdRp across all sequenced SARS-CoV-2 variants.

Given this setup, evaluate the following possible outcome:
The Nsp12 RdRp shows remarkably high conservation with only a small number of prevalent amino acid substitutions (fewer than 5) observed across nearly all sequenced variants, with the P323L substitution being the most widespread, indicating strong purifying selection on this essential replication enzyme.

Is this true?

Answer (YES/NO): YES